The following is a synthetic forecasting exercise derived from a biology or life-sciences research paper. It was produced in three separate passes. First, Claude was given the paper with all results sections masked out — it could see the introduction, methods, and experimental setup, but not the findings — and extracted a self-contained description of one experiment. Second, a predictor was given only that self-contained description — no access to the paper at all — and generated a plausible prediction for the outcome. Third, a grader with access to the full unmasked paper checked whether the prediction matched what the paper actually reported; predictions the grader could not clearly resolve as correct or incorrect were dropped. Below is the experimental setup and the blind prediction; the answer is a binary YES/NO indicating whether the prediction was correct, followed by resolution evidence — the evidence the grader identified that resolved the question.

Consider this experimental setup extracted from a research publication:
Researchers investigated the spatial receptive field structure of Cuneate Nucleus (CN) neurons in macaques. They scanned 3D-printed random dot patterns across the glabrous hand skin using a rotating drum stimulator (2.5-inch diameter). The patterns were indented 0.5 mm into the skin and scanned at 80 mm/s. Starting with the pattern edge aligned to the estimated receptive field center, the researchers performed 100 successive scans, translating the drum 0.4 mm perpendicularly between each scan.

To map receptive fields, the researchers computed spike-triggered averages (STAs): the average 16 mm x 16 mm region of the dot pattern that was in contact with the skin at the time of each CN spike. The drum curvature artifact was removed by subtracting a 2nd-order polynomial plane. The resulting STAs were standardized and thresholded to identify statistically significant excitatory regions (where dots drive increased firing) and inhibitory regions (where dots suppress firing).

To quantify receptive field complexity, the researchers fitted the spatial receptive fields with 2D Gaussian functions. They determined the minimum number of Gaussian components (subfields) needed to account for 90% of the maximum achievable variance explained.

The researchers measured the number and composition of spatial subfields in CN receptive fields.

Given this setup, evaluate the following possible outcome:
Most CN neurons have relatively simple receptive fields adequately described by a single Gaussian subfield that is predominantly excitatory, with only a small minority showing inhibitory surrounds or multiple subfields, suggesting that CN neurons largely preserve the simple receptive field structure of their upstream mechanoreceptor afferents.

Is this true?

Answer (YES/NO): NO